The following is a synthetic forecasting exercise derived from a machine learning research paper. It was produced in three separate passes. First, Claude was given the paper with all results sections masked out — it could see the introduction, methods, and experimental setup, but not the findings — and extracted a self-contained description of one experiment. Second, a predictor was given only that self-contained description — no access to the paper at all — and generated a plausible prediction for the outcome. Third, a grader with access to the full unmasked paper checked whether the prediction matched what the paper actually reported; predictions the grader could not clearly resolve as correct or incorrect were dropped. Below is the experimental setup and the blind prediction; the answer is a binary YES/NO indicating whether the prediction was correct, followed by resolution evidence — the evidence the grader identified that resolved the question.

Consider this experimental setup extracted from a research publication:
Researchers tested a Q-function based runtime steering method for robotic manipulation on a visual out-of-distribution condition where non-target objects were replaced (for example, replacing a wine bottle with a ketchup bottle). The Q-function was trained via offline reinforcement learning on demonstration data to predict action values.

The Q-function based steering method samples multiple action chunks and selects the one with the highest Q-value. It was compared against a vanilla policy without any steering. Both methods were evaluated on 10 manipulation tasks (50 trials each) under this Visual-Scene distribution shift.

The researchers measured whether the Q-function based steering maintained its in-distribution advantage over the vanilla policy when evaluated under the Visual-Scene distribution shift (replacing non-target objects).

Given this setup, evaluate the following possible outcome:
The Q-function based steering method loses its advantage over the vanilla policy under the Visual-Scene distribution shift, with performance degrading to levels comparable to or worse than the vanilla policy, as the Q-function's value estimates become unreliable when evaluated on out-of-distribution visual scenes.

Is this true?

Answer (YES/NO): YES